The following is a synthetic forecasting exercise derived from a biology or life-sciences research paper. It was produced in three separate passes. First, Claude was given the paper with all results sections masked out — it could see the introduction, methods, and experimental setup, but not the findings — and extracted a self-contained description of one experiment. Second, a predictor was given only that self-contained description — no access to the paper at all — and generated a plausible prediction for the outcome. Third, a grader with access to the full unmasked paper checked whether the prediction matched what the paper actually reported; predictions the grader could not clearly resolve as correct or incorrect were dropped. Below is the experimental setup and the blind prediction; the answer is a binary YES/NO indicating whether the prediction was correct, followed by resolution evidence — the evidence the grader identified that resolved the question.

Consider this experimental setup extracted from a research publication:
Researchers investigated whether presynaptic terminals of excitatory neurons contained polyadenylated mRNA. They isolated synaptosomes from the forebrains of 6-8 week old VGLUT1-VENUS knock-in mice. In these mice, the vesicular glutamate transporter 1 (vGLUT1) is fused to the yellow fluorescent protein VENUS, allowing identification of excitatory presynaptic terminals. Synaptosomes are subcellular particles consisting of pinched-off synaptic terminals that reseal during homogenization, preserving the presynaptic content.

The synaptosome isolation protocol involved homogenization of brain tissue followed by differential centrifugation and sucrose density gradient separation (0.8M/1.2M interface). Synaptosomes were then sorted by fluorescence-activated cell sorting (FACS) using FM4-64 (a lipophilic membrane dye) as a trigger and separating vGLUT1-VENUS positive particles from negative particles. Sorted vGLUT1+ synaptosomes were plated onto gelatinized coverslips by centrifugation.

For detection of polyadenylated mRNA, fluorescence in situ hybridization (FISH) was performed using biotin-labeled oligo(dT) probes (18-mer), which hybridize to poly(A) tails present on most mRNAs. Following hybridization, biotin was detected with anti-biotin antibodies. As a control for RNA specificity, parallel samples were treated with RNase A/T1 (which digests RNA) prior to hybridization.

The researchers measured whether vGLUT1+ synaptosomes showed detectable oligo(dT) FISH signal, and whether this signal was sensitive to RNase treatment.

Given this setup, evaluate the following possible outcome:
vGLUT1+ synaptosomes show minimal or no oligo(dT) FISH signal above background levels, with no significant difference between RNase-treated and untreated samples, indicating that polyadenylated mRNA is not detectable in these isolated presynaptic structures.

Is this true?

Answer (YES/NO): NO